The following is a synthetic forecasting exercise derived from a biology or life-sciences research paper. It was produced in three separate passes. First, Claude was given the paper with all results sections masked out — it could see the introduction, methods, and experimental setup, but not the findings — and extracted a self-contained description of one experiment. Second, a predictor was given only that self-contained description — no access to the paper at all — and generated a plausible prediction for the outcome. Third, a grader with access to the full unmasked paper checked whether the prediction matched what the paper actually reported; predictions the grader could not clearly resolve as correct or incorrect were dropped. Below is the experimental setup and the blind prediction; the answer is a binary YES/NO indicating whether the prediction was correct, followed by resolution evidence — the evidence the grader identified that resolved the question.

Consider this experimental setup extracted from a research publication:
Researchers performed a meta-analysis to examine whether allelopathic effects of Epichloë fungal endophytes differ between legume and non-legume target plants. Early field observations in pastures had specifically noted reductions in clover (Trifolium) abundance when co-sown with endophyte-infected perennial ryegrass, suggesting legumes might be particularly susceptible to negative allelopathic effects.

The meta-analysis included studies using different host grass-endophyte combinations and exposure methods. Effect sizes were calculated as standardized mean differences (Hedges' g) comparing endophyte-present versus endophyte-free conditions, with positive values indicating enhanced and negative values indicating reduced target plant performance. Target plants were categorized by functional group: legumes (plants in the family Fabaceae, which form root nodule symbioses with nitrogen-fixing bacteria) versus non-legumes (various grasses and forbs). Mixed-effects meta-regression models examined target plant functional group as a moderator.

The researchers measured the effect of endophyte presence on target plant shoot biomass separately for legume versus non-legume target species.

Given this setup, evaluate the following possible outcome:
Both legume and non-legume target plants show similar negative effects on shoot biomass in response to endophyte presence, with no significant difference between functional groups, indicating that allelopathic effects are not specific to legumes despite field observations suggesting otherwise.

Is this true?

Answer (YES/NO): NO